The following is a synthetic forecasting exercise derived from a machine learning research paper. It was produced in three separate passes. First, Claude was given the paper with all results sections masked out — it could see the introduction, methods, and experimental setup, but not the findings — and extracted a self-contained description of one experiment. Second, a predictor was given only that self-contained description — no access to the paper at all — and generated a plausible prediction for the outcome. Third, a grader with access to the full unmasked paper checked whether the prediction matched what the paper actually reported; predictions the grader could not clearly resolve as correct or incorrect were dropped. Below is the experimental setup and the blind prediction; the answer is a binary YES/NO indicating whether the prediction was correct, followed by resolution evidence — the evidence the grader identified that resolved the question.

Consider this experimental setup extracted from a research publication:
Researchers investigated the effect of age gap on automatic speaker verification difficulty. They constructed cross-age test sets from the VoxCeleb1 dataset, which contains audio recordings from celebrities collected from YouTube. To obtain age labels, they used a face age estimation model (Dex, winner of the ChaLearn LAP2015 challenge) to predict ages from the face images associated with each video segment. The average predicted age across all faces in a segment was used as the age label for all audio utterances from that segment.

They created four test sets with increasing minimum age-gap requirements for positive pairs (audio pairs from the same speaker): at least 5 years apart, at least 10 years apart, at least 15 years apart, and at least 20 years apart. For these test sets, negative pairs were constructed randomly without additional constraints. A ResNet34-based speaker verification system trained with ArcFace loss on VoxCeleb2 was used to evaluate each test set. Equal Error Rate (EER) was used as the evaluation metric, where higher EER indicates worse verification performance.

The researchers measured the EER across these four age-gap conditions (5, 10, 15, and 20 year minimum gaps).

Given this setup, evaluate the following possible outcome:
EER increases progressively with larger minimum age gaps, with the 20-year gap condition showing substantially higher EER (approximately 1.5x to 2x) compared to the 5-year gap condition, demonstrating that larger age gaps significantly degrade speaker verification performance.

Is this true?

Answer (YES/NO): NO